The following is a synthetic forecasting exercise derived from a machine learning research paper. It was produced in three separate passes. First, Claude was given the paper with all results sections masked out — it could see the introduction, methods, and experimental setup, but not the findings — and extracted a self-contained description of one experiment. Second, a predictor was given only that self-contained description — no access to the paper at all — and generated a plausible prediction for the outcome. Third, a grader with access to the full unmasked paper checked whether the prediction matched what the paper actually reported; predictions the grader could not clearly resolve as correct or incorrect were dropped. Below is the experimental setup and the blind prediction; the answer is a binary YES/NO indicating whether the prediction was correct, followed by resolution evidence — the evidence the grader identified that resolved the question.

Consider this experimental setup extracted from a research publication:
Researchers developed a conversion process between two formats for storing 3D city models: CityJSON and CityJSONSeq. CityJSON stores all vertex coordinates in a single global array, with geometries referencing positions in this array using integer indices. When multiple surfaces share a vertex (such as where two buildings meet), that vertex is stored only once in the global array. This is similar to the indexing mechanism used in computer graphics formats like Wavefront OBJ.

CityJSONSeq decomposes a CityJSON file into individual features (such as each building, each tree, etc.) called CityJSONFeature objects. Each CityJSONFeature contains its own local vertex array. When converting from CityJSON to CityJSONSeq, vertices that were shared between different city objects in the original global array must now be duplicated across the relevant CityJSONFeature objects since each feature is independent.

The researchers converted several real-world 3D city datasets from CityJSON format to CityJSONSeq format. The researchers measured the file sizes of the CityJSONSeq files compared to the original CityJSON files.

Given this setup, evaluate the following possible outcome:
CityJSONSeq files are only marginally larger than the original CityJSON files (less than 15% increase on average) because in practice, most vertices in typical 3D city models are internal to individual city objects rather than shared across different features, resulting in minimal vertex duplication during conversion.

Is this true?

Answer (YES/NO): NO